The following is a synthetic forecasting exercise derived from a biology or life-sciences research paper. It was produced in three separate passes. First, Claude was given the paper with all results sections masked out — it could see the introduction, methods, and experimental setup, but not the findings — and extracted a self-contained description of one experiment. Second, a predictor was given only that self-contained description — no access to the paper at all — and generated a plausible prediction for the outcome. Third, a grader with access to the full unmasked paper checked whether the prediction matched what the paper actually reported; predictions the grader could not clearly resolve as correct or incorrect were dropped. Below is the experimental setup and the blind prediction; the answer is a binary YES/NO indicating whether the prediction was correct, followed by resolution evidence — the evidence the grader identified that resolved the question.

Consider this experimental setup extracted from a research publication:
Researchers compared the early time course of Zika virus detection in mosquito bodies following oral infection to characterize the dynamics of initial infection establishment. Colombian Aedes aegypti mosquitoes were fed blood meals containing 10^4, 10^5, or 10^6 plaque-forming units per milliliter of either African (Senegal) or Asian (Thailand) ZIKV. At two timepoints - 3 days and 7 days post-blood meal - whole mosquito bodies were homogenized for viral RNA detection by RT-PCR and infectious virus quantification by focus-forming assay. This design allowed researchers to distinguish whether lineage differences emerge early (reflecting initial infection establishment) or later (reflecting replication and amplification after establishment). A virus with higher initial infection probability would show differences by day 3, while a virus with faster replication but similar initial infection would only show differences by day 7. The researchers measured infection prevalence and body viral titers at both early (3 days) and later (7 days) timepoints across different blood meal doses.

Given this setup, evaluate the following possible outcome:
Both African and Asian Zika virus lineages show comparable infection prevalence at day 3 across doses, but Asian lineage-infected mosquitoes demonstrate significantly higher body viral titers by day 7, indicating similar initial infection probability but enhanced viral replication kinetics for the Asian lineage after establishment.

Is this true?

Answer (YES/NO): NO